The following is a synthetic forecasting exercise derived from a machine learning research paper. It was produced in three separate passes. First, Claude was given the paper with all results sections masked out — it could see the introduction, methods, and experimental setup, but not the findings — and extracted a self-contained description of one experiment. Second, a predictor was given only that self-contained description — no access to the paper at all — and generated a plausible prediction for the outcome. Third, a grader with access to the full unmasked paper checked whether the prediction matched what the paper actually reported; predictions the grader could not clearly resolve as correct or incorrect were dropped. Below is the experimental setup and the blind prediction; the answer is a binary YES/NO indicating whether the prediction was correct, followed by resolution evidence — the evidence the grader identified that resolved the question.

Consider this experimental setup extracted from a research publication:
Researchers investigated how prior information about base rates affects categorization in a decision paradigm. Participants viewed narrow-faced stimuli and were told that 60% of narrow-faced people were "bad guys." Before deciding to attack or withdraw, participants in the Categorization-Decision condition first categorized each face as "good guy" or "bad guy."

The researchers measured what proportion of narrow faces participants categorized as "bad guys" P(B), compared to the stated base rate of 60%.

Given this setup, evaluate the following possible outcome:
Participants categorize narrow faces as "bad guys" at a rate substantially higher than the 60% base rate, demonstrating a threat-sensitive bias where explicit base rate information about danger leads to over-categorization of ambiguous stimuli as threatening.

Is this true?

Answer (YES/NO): YES